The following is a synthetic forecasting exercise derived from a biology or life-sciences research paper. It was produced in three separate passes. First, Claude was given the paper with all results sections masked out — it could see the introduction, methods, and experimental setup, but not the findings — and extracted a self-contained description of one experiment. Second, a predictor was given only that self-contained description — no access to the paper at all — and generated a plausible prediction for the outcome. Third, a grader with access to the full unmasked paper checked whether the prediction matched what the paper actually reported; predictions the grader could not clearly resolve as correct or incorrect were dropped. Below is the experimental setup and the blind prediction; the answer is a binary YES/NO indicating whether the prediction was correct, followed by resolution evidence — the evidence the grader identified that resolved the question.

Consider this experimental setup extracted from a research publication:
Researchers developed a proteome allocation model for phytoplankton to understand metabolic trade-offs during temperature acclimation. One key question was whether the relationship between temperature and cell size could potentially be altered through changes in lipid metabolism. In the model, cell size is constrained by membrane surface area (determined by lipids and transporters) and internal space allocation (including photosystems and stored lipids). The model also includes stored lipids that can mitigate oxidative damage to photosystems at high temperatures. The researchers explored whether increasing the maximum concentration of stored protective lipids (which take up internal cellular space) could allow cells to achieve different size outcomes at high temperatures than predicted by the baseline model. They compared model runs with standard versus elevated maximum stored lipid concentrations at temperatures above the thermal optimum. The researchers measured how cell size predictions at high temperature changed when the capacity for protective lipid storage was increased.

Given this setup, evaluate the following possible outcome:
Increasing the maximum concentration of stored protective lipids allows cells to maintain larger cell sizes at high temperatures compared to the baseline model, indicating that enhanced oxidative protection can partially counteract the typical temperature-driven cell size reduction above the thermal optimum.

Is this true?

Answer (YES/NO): YES